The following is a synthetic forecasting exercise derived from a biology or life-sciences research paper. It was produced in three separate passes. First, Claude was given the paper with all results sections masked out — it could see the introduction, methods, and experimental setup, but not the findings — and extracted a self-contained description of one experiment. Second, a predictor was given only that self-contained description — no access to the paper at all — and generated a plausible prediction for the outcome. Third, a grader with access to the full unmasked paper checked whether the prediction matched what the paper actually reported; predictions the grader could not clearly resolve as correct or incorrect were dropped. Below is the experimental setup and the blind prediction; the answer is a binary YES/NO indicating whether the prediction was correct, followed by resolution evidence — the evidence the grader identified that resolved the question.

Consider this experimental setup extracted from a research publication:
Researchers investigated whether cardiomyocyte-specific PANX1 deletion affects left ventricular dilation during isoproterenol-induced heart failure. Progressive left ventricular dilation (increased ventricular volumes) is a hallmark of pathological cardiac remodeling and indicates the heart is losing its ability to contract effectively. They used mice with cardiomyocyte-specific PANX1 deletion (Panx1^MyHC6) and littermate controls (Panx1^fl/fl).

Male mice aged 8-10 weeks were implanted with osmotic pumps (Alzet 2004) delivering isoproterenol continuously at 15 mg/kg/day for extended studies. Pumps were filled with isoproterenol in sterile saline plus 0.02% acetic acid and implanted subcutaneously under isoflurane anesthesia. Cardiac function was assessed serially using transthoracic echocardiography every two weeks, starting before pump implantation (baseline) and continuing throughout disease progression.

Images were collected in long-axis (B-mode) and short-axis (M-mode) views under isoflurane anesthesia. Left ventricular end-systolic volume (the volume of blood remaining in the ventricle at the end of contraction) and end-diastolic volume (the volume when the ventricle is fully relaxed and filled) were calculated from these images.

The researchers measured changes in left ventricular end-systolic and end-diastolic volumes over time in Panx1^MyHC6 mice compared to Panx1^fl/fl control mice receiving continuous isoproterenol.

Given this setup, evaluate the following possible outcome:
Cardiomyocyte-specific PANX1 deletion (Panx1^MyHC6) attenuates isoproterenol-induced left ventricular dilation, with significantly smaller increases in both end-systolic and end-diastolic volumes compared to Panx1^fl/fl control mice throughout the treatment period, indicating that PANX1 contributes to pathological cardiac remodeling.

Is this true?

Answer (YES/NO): YES